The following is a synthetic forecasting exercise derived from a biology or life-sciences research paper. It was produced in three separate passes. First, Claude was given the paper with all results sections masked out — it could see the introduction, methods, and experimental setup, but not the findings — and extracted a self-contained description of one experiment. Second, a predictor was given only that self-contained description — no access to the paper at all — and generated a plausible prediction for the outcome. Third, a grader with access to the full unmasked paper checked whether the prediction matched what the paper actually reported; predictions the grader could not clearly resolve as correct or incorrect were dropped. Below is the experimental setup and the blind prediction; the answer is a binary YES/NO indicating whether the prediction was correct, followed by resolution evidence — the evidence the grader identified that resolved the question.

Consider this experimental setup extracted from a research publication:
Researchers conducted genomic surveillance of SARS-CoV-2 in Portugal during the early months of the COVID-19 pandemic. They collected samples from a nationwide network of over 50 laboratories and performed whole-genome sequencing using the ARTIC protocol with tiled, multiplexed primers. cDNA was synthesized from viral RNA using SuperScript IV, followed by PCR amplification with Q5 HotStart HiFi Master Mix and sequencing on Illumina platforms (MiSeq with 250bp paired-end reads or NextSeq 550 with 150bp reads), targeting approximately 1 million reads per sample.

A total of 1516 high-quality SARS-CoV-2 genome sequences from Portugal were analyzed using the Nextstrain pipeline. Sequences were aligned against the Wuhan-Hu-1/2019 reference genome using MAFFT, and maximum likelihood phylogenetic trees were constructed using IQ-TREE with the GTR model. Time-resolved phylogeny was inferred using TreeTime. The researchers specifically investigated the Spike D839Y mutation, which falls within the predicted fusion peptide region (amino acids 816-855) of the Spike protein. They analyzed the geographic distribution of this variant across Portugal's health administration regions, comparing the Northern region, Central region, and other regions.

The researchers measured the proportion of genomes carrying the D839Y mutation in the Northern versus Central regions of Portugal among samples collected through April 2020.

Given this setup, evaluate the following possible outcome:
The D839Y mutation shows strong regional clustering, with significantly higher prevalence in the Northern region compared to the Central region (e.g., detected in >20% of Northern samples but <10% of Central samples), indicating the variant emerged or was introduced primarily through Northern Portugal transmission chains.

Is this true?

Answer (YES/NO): NO